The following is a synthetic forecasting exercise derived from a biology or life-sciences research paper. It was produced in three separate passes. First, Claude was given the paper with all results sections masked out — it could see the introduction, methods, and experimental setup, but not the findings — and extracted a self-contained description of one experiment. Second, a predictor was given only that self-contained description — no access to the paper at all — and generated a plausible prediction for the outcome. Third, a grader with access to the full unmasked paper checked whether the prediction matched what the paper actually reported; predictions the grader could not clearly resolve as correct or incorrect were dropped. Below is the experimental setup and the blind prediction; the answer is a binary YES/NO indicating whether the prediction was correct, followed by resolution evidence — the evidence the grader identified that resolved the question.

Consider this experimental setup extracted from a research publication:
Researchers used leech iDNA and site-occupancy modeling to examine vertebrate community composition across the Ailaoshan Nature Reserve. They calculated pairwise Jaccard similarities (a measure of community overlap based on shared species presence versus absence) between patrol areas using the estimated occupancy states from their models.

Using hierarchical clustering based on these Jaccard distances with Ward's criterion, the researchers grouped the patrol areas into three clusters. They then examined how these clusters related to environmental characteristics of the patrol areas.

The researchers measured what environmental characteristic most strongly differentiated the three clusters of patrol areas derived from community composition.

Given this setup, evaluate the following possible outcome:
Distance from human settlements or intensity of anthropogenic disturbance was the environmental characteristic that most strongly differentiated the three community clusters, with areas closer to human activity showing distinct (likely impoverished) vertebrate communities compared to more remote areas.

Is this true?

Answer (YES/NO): NO